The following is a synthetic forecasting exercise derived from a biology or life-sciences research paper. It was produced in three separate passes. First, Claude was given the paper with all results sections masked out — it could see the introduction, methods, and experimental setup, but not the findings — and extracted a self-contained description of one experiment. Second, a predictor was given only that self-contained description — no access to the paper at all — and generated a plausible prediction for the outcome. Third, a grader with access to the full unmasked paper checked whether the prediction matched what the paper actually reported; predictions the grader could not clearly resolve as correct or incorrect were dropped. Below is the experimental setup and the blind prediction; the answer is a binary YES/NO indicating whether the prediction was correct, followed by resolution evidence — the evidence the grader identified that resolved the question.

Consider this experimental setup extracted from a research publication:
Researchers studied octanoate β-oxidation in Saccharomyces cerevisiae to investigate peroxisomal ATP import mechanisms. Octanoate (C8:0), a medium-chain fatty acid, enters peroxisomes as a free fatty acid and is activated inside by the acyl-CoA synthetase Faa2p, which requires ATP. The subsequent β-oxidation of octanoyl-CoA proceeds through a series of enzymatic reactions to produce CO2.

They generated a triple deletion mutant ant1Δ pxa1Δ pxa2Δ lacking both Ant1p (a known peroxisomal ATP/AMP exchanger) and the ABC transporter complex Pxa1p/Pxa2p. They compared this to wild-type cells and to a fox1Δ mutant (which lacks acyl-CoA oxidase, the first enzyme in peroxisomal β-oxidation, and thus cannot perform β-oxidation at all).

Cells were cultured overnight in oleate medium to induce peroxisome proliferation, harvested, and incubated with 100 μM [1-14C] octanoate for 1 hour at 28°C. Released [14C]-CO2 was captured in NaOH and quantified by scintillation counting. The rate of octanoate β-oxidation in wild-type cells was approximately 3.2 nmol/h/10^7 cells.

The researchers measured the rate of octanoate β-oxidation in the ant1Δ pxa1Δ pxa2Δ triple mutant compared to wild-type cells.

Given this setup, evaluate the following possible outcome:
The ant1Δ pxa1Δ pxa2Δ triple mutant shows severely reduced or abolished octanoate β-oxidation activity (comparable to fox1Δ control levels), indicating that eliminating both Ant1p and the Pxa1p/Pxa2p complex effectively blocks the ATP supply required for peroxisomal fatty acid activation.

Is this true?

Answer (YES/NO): NO